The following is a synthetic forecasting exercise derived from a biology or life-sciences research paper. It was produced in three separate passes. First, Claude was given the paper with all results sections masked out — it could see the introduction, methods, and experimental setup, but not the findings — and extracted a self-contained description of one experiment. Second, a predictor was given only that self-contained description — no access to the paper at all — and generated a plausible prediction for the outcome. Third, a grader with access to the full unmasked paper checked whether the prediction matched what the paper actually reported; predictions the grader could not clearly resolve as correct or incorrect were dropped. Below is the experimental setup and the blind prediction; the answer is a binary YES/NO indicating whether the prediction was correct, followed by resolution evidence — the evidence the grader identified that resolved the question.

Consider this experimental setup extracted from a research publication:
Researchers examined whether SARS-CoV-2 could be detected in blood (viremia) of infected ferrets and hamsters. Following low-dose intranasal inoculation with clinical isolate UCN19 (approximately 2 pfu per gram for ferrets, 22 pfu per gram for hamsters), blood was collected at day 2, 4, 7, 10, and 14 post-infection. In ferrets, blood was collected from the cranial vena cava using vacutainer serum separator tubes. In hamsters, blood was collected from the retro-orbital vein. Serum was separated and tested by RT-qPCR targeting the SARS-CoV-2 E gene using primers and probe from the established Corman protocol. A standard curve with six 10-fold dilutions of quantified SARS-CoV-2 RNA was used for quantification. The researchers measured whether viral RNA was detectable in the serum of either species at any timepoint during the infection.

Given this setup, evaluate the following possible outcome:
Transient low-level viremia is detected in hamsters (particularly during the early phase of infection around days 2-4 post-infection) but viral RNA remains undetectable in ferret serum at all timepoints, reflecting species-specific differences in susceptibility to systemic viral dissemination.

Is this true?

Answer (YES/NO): NO